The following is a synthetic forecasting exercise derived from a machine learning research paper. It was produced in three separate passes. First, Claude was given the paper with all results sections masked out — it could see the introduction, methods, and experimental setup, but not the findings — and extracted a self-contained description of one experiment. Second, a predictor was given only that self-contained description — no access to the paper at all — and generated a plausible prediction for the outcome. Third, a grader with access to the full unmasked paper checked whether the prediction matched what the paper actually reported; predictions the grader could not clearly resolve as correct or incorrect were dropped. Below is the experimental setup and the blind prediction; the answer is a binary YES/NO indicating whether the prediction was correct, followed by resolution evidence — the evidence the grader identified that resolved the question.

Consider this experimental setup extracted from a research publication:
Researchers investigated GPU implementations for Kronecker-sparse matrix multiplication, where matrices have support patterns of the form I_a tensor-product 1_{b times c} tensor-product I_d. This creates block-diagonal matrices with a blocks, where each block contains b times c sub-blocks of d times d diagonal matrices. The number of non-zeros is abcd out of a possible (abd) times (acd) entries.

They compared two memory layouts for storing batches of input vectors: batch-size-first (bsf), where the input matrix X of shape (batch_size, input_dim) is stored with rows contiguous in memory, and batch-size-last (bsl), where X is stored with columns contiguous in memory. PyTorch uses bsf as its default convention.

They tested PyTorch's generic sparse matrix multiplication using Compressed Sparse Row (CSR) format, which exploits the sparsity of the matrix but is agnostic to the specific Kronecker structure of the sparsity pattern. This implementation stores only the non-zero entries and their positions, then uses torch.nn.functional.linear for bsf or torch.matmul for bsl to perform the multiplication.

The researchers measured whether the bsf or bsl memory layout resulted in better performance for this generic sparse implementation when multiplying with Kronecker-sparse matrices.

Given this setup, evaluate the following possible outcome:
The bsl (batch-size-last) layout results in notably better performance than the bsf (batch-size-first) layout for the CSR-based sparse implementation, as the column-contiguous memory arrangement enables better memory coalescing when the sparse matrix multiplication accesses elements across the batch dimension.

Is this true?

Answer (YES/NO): YES